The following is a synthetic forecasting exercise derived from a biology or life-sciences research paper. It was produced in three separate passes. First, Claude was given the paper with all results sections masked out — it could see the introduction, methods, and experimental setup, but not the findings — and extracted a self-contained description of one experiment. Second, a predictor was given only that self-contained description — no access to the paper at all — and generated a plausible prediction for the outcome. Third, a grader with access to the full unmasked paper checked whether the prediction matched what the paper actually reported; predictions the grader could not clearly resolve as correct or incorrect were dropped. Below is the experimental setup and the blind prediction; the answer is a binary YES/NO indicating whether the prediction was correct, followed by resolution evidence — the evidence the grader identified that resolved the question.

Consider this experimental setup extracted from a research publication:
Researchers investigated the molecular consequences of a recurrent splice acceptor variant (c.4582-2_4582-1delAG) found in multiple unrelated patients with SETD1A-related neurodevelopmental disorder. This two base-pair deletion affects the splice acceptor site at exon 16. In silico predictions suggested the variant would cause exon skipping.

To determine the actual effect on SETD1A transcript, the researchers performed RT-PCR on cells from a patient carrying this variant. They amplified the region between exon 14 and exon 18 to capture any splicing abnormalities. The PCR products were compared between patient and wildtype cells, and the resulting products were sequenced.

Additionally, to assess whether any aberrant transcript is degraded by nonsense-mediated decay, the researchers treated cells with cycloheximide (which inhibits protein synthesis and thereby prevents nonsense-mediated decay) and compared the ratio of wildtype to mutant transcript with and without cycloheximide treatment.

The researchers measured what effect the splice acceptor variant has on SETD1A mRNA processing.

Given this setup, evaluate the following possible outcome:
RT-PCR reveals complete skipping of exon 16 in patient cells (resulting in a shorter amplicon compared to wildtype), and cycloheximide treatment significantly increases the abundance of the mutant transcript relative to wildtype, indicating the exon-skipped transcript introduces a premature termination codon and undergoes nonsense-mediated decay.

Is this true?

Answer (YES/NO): NO